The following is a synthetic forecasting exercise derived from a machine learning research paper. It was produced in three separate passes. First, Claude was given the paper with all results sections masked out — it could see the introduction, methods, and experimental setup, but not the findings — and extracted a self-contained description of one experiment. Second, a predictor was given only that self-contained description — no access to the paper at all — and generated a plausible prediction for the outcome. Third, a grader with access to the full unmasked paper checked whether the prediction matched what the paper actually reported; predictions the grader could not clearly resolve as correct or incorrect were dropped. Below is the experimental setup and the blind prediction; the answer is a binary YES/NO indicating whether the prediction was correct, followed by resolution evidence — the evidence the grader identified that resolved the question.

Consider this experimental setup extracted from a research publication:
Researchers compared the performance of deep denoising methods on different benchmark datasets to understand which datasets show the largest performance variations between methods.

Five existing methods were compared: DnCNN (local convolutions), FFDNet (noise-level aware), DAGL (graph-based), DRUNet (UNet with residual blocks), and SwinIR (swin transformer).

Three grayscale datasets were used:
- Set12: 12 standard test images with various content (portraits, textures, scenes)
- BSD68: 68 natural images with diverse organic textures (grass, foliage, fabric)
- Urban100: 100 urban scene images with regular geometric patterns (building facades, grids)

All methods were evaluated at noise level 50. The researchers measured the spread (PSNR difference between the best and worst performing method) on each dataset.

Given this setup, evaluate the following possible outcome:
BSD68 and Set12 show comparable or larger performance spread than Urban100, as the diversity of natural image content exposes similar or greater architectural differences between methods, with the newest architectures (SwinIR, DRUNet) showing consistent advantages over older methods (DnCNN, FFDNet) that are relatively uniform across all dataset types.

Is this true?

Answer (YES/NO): NO